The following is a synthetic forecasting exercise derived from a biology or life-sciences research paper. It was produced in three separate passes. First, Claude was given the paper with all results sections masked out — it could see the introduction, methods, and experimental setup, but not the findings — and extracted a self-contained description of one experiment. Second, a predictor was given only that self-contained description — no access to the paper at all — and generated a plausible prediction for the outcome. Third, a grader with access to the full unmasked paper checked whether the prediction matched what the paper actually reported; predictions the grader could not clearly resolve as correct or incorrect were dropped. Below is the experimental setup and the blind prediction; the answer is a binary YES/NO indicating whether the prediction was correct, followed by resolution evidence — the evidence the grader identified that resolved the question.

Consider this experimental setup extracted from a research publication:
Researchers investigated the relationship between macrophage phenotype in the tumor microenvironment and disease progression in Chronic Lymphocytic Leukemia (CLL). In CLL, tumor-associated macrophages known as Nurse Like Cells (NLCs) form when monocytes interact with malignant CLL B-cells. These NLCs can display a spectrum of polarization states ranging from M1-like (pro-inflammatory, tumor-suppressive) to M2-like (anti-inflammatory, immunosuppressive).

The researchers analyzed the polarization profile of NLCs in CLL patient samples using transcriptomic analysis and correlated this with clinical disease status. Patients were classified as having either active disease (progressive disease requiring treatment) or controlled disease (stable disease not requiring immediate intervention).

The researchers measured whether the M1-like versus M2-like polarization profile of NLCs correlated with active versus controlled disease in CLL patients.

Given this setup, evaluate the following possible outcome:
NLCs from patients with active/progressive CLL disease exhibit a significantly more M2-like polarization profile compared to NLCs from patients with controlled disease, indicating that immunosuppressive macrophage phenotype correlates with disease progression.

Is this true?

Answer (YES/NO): NO